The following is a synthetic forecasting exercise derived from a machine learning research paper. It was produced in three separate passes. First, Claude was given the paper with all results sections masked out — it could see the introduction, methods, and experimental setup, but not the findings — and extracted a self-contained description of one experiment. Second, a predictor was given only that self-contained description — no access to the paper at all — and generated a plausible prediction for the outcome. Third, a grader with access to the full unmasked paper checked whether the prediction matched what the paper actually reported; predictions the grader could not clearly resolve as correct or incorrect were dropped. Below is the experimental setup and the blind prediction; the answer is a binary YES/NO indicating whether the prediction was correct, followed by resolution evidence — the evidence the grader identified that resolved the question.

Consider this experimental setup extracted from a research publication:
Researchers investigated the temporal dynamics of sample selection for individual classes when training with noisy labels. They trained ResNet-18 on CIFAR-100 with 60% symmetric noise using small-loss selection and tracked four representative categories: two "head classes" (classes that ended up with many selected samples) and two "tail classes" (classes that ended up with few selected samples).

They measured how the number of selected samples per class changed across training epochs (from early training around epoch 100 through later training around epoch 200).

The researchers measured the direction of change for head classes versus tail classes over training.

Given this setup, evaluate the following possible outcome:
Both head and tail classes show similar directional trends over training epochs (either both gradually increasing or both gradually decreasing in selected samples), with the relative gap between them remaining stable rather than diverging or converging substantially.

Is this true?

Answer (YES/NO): NO